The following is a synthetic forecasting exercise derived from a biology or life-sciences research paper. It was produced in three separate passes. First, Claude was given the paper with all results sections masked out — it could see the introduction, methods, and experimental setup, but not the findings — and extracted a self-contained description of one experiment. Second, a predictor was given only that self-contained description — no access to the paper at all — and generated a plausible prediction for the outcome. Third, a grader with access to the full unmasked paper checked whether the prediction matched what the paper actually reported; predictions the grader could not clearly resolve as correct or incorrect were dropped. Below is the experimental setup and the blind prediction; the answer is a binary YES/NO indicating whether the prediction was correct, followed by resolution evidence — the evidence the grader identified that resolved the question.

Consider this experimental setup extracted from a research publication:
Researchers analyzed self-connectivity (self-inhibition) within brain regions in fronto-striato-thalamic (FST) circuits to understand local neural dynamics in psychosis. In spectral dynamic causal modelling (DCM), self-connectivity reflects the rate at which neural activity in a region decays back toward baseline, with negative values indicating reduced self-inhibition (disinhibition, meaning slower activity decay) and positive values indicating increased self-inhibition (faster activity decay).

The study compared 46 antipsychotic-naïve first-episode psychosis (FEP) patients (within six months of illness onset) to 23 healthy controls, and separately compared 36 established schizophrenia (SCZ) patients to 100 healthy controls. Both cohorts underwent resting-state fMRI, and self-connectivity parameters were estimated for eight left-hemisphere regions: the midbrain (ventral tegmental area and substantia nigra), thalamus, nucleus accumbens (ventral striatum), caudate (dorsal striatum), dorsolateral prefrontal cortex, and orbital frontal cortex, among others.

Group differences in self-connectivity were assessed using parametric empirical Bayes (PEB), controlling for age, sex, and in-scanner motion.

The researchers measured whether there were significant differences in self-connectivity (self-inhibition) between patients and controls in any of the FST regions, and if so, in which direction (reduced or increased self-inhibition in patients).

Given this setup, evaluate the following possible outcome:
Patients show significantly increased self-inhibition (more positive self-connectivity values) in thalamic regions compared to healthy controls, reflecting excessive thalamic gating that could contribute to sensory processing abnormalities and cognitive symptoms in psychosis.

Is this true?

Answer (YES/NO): NO